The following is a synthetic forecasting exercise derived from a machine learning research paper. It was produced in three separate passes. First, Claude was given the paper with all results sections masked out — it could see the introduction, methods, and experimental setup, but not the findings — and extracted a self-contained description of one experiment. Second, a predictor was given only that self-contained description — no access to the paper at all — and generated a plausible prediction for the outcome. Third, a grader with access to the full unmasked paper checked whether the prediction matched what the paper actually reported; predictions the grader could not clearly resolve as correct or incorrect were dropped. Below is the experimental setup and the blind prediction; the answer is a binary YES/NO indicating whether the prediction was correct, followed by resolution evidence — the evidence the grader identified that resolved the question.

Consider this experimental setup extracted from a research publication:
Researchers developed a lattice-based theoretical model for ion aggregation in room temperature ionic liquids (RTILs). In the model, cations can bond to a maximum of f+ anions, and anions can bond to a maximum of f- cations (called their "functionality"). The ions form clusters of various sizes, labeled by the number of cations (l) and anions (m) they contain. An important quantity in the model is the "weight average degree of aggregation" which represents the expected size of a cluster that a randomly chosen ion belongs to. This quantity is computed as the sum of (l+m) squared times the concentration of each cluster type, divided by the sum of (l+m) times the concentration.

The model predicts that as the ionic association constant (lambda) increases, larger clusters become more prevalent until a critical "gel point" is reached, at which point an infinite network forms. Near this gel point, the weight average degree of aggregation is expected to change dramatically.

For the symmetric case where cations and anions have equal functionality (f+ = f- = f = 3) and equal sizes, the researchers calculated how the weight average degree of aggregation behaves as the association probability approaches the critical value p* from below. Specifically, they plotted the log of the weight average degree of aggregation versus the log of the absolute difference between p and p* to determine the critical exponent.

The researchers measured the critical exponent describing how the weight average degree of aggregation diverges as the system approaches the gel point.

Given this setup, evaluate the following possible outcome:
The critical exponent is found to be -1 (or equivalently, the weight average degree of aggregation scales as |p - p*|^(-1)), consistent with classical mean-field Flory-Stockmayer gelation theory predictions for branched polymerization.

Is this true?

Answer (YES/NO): YES